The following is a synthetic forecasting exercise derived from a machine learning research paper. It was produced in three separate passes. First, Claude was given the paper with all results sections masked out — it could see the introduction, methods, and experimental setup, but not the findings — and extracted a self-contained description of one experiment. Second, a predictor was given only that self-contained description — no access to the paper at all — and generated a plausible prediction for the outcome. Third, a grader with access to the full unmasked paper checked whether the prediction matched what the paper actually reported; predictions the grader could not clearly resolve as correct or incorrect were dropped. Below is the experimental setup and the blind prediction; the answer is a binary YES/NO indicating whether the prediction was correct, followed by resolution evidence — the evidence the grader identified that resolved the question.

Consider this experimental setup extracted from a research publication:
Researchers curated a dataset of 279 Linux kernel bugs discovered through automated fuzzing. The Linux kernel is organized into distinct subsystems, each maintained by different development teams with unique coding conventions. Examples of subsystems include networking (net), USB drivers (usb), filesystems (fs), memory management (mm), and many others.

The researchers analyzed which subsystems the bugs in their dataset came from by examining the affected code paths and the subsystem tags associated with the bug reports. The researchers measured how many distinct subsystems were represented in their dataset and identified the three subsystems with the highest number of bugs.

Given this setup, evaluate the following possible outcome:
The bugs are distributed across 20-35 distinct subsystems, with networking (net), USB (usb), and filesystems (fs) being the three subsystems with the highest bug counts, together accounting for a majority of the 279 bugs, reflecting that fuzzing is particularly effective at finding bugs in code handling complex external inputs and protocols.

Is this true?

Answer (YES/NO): NO